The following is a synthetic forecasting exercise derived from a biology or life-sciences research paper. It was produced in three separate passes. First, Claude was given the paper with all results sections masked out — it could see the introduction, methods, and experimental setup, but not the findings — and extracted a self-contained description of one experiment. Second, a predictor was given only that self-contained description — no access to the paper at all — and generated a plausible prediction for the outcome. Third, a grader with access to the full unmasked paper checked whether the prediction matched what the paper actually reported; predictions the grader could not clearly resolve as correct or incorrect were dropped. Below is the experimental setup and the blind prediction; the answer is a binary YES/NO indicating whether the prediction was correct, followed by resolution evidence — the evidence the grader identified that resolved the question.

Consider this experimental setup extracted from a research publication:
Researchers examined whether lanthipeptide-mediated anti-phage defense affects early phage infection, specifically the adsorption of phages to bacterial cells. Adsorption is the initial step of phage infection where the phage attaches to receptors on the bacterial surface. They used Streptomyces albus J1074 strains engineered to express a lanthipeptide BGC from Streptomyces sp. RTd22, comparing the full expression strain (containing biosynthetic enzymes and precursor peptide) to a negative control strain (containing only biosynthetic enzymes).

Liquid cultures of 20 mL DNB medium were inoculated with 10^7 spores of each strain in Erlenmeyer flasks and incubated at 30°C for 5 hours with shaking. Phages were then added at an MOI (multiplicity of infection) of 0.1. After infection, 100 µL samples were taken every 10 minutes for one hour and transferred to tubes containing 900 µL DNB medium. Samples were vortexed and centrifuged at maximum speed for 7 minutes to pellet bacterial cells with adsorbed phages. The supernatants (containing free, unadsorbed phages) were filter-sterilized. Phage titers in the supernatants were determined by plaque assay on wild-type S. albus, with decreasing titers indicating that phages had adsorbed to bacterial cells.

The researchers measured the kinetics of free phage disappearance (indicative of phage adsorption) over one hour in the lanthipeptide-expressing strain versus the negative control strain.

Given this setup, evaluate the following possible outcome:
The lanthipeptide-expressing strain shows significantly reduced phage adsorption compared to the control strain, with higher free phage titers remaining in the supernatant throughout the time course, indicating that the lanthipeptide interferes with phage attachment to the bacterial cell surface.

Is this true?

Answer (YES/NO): NO